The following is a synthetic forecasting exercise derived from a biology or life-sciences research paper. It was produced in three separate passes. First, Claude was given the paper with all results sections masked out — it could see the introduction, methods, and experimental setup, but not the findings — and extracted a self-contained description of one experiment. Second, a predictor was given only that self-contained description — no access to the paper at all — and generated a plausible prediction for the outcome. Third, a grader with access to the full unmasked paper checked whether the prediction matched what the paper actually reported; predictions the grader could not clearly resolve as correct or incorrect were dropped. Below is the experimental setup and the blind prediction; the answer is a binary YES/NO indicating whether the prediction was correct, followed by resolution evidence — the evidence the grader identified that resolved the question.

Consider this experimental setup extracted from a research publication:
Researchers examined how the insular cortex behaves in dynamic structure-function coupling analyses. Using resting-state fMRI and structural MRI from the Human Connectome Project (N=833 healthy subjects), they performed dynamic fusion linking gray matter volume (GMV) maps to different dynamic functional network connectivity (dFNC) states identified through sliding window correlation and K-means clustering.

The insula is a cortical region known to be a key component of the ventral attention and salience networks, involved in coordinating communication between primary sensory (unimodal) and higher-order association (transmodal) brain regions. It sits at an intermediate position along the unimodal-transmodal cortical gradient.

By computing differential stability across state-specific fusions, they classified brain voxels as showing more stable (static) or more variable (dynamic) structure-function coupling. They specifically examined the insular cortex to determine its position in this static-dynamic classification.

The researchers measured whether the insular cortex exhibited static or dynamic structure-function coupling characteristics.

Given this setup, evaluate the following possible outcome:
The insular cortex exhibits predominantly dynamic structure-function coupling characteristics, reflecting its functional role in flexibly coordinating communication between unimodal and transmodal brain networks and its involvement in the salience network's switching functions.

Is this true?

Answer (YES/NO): YES